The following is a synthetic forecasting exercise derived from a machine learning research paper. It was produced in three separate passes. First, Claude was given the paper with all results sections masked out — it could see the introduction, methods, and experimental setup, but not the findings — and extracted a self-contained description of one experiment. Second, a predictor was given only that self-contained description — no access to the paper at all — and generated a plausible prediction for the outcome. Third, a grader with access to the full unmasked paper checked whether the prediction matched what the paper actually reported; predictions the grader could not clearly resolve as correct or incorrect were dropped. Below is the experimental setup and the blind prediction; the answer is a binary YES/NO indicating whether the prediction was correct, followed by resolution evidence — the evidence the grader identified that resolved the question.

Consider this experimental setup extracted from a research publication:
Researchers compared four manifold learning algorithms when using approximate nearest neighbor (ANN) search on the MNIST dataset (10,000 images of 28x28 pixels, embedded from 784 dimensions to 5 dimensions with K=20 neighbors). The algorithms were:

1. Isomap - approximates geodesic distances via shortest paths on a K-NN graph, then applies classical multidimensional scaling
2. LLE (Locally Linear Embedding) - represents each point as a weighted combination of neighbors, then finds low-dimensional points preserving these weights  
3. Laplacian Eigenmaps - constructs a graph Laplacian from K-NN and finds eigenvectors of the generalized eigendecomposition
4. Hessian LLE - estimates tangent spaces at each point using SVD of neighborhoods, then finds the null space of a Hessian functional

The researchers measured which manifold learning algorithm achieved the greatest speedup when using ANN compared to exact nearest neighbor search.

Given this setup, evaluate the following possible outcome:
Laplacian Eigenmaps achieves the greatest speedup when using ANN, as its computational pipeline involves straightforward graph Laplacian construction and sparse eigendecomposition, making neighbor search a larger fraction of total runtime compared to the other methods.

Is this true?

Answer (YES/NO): YES